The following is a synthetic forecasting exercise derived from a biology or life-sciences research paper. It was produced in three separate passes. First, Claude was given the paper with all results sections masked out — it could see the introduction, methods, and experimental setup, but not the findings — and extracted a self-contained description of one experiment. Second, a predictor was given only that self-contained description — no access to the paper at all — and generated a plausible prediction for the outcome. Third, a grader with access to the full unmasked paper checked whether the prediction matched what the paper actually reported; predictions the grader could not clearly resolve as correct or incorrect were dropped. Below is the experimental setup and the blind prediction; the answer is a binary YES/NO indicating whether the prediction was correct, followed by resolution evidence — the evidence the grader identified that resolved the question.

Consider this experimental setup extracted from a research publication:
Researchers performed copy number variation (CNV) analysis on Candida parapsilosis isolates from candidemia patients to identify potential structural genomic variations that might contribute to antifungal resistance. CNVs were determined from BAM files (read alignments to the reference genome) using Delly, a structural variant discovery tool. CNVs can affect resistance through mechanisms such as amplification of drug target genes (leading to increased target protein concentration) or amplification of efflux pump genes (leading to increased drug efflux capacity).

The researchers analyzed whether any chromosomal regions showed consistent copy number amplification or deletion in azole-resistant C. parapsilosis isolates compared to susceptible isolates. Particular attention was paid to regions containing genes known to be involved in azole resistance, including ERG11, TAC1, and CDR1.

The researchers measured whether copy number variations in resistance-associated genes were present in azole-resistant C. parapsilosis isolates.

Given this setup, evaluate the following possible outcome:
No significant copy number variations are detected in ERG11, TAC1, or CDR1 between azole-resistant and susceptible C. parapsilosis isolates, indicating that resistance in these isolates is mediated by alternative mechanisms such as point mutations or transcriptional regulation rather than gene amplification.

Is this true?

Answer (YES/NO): NO